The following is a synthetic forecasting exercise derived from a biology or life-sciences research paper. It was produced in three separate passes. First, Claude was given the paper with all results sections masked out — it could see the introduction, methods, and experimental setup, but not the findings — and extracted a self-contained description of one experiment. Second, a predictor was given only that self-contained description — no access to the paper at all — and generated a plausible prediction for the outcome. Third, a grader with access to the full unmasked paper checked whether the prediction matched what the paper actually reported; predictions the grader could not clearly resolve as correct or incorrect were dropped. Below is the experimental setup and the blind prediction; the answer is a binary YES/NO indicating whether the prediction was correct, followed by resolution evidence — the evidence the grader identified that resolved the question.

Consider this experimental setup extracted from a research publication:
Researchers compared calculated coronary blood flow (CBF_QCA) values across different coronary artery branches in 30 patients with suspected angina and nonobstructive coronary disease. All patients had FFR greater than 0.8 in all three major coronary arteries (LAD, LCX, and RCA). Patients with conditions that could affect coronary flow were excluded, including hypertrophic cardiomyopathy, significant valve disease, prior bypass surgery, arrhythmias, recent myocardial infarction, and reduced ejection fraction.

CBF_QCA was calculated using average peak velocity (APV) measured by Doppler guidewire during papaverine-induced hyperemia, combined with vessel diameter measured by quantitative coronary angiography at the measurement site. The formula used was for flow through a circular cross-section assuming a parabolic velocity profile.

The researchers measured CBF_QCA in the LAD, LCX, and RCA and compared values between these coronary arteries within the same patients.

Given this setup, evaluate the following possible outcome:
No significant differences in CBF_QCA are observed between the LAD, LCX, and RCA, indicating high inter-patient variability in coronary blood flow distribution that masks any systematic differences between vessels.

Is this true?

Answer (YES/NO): YES